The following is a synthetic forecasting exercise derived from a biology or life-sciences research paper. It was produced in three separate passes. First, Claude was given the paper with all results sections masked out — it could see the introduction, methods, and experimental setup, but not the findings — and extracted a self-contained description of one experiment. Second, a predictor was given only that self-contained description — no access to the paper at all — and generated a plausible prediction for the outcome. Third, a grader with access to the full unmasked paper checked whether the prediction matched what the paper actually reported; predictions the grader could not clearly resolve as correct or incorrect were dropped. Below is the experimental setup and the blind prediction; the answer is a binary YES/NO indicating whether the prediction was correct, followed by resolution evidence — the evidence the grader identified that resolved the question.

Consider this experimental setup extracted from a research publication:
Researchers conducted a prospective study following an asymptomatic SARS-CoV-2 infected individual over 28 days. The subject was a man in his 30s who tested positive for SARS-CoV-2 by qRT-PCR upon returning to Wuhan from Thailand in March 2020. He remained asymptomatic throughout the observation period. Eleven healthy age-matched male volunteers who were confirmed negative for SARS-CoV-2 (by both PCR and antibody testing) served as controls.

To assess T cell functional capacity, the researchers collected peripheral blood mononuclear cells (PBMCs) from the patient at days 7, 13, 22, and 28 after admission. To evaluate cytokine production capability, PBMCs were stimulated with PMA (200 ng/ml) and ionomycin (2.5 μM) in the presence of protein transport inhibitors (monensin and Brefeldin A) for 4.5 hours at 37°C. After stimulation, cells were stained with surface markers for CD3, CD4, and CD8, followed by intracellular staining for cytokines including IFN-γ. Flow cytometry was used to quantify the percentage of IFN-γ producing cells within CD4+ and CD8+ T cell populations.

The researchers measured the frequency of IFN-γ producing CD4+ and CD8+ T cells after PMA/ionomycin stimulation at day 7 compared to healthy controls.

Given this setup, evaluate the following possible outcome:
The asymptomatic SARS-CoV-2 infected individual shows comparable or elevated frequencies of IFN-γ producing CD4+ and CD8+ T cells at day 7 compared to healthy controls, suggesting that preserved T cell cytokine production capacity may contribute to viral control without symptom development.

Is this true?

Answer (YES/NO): NO